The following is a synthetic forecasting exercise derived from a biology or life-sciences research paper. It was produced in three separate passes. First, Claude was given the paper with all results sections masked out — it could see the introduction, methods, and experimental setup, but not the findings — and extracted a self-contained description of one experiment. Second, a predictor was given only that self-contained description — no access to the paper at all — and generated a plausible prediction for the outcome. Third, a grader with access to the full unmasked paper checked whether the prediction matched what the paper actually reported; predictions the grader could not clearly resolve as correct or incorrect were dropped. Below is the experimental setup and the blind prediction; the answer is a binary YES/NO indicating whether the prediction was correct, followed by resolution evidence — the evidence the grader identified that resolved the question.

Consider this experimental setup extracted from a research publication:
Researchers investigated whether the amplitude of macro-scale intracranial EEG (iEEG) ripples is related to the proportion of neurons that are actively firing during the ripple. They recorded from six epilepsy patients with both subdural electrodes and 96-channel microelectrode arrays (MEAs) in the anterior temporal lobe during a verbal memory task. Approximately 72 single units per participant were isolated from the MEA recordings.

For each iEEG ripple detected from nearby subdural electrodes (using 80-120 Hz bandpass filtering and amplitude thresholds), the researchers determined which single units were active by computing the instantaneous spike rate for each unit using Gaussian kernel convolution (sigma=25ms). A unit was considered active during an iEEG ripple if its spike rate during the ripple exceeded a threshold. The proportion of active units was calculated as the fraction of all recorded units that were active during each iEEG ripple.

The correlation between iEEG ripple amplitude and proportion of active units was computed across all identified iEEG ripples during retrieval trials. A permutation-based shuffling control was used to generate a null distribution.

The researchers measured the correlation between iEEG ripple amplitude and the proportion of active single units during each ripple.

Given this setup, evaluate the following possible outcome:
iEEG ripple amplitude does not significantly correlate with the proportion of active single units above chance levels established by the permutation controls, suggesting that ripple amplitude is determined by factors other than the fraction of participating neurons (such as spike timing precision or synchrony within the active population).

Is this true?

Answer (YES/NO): NO